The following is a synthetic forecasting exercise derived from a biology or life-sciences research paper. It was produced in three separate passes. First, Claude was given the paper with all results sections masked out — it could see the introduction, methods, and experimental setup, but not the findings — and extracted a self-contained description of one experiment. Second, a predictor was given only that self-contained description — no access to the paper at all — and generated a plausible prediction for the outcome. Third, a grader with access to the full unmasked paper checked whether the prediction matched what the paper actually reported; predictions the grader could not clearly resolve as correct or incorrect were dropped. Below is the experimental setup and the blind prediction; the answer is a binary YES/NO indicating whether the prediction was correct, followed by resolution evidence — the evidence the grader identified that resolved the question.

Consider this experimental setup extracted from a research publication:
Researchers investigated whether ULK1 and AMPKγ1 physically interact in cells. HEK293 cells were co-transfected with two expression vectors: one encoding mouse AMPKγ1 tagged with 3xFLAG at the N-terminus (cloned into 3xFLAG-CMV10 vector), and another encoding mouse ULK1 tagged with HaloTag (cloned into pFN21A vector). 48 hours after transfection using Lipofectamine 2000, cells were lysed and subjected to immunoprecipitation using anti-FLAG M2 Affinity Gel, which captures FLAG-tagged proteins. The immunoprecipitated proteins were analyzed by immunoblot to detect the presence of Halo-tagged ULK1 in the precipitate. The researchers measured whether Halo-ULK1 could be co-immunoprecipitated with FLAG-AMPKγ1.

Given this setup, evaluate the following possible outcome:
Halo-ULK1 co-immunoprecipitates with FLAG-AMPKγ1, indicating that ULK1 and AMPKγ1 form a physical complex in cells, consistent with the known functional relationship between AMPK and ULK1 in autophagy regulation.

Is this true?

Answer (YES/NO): YES